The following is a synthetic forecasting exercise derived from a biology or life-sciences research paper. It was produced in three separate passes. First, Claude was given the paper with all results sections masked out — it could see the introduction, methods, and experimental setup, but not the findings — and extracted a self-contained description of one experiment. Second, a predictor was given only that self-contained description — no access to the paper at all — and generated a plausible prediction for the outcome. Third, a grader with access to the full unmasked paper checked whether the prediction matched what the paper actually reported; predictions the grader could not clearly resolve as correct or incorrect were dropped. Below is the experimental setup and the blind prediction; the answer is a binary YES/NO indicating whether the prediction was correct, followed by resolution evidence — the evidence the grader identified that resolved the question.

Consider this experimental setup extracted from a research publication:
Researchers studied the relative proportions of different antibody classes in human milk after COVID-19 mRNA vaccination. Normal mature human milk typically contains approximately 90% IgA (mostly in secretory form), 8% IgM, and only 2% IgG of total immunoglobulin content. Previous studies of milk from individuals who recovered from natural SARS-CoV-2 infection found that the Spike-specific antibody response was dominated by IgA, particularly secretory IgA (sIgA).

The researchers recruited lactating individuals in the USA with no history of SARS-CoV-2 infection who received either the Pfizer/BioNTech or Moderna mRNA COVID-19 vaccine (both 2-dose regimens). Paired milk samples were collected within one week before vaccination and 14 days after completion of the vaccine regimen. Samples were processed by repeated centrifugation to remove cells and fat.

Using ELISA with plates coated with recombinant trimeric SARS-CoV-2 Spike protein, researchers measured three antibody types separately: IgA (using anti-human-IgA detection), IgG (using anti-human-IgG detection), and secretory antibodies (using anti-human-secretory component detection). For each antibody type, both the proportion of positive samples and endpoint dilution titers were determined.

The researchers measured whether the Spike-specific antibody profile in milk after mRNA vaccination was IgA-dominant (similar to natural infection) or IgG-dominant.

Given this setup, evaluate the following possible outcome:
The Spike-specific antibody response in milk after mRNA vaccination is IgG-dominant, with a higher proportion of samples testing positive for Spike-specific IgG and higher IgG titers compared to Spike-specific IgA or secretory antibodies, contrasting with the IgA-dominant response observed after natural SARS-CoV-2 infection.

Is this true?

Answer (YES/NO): YES